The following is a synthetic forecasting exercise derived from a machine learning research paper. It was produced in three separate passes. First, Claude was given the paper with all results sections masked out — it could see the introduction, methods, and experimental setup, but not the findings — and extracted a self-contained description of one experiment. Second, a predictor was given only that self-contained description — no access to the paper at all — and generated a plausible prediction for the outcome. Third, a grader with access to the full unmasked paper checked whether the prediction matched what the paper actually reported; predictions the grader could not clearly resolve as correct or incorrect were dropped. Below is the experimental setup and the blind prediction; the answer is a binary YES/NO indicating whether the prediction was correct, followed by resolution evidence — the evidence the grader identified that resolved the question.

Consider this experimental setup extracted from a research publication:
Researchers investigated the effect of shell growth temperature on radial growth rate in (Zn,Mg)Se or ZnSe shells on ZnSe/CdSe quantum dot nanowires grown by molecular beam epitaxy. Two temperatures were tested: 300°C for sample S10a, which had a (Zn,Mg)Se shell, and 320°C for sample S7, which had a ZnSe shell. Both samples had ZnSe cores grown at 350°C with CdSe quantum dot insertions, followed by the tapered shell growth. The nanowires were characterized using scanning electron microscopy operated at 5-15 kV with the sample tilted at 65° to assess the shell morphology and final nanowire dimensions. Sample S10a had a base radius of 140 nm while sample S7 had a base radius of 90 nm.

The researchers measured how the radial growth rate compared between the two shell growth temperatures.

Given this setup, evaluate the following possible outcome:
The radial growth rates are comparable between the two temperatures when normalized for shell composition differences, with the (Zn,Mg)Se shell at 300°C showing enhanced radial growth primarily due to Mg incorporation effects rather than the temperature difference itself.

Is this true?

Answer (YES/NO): NO